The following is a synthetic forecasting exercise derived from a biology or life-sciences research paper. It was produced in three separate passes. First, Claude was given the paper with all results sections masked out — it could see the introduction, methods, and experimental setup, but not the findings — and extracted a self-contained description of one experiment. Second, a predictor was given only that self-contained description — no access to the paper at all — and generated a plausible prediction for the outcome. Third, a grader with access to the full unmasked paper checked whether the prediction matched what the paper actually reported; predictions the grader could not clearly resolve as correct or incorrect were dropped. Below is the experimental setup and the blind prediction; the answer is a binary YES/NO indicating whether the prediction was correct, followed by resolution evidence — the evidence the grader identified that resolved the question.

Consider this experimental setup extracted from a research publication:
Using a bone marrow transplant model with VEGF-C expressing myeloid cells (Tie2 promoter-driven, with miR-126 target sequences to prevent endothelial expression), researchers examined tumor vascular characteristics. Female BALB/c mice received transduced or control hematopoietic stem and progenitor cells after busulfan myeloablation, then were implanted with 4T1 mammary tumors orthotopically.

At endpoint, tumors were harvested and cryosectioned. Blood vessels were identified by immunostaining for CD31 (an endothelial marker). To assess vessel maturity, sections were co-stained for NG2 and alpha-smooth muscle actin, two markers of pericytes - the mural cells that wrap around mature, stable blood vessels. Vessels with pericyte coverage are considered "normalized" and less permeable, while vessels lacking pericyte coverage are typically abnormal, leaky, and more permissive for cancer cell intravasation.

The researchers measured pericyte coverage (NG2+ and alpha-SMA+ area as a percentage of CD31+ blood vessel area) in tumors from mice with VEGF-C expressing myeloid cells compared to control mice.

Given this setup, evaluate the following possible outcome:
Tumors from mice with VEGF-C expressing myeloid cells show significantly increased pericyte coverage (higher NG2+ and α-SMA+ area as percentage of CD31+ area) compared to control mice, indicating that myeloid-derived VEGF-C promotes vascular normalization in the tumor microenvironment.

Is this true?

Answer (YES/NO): YES